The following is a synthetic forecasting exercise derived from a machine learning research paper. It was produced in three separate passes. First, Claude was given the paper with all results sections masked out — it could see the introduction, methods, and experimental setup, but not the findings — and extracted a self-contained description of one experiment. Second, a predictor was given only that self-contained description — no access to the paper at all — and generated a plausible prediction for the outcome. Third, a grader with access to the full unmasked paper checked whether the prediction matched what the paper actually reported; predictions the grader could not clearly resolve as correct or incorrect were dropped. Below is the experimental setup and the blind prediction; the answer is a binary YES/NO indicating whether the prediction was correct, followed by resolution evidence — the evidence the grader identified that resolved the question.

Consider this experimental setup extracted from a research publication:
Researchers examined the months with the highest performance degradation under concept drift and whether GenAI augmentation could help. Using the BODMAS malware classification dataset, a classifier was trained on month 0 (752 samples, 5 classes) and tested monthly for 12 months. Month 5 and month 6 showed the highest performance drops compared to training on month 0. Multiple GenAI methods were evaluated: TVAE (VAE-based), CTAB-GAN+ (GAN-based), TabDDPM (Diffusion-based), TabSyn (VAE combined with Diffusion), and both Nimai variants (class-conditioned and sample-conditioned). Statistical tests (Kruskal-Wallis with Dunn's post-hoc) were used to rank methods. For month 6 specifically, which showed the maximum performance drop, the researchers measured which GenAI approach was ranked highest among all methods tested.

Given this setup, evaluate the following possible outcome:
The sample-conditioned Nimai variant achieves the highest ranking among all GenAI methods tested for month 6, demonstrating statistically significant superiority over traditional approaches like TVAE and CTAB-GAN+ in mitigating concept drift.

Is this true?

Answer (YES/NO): NO